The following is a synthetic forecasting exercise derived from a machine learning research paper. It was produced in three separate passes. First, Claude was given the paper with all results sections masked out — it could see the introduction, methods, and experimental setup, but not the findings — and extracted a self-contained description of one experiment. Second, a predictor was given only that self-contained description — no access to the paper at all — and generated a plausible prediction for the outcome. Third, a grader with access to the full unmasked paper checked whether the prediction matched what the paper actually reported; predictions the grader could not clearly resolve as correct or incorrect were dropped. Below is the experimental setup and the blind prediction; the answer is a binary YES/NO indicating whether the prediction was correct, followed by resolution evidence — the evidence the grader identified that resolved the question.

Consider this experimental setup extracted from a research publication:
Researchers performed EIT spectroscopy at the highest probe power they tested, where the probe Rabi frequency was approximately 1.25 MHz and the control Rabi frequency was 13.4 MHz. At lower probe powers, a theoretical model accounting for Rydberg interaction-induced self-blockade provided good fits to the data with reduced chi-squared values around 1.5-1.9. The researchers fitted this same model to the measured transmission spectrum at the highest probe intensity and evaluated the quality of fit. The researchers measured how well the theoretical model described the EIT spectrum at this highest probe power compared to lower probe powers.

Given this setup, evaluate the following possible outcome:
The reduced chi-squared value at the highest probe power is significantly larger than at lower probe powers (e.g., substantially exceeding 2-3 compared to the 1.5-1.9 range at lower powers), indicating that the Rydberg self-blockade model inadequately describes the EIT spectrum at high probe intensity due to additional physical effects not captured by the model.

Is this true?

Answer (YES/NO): YES